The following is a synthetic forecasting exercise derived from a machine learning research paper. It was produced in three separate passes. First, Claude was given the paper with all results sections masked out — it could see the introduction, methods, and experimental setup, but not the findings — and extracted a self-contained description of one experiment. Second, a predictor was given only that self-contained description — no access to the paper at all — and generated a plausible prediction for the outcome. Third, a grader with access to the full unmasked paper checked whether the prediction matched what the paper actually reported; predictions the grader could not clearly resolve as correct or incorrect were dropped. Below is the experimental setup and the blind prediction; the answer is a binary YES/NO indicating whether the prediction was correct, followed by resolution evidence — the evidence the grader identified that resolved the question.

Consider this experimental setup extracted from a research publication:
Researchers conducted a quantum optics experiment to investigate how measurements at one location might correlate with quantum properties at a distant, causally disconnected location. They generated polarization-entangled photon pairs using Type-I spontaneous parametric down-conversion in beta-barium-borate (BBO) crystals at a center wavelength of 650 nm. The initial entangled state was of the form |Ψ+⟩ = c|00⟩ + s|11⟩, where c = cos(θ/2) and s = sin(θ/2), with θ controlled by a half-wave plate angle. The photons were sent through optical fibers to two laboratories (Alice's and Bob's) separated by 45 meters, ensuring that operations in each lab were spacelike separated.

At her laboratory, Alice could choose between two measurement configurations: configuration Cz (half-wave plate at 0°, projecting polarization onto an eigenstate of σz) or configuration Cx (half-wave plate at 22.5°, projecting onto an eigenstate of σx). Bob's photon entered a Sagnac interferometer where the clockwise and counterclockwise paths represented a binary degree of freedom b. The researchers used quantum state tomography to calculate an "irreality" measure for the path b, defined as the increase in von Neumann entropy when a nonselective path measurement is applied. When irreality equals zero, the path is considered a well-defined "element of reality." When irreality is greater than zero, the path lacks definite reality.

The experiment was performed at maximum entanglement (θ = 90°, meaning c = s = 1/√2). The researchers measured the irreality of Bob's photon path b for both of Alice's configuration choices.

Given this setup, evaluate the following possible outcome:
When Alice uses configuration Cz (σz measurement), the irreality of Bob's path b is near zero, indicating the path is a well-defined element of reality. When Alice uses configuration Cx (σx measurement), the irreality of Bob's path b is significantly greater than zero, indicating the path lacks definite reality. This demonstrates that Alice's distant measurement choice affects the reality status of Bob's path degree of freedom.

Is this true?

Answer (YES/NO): YES